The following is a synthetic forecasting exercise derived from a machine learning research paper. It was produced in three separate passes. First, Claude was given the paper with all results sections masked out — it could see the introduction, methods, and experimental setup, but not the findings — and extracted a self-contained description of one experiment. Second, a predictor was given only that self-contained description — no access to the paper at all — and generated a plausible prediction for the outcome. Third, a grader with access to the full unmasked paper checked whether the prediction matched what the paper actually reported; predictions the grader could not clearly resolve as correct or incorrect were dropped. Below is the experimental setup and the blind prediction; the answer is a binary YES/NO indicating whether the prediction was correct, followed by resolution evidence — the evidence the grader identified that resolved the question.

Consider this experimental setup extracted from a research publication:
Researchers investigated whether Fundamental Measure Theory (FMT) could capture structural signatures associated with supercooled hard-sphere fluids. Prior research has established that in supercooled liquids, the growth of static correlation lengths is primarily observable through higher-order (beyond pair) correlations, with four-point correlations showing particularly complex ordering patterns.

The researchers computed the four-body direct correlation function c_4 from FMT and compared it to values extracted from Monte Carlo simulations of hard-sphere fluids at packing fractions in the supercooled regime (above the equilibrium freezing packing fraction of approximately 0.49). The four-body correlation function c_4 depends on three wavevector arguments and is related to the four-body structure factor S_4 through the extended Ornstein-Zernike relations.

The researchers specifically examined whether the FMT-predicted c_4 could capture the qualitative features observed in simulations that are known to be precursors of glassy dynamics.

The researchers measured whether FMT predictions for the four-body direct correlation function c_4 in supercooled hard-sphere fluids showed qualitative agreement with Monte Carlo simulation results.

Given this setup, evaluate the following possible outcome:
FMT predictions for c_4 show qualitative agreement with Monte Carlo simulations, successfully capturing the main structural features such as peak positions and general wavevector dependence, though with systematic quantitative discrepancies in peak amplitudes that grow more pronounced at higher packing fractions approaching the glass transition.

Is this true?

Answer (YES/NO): NO